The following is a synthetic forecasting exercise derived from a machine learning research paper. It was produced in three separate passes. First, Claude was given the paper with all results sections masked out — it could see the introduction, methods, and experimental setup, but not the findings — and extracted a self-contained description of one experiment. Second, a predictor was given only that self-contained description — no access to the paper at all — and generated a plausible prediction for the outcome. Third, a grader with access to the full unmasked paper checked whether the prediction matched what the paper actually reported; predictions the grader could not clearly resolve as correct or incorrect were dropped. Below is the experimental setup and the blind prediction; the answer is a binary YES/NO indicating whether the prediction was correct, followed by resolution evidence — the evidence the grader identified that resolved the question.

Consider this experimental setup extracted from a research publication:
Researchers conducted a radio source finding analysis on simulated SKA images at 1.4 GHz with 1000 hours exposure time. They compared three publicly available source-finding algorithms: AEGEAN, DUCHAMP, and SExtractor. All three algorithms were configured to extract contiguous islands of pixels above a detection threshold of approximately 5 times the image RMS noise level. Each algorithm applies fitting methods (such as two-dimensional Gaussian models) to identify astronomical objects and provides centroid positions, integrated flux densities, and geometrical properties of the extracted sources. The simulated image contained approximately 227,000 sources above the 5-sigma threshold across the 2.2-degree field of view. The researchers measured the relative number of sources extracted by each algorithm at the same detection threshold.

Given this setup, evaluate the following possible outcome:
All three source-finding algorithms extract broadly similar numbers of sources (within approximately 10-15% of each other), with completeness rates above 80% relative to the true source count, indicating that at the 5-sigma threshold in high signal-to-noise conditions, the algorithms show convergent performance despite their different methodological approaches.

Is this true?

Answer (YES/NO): NO